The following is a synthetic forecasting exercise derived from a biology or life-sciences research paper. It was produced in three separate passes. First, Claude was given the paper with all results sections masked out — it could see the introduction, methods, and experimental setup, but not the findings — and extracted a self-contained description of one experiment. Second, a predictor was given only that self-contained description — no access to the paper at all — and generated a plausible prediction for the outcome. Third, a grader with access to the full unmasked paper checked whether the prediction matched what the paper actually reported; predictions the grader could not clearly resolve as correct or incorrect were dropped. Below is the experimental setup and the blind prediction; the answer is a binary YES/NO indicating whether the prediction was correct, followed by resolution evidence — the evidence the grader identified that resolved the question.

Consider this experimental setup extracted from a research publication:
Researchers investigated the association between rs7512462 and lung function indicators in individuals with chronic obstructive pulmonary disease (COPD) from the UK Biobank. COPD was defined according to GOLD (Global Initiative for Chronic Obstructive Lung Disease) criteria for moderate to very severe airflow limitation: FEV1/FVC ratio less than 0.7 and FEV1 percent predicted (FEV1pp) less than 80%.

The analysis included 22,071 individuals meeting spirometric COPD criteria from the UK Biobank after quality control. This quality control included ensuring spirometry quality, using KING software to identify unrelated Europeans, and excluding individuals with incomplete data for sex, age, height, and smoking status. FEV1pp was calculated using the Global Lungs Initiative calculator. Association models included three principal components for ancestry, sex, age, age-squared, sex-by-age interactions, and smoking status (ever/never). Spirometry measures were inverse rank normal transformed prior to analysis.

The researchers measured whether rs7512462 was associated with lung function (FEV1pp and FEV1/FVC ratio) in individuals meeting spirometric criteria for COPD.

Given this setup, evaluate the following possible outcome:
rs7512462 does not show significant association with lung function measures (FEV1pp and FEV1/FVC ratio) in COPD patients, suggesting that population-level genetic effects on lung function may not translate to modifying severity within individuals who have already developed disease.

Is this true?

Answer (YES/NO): YES